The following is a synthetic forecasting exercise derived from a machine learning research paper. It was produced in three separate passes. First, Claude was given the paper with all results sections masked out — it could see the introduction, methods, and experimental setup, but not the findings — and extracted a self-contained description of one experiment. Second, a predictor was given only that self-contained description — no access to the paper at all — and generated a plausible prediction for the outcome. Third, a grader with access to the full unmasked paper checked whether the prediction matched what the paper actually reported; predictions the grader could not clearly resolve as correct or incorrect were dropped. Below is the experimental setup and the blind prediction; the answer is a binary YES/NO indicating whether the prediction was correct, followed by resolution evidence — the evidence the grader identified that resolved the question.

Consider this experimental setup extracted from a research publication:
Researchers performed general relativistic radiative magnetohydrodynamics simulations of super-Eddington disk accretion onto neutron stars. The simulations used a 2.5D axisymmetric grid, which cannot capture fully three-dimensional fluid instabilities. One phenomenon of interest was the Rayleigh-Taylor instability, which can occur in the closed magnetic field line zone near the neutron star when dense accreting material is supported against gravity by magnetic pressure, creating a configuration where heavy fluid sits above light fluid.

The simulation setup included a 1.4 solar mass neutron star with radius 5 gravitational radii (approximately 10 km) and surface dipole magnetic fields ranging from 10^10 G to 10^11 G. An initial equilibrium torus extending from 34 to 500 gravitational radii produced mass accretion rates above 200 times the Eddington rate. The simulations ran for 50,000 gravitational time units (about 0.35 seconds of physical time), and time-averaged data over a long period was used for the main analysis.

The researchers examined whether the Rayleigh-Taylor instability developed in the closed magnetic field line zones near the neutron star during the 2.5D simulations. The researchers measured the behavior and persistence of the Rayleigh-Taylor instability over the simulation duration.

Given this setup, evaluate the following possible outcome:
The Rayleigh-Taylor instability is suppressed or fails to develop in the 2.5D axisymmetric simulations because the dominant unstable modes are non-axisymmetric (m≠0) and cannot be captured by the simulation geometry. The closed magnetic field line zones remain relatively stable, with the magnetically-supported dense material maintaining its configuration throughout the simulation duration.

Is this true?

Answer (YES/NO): NO